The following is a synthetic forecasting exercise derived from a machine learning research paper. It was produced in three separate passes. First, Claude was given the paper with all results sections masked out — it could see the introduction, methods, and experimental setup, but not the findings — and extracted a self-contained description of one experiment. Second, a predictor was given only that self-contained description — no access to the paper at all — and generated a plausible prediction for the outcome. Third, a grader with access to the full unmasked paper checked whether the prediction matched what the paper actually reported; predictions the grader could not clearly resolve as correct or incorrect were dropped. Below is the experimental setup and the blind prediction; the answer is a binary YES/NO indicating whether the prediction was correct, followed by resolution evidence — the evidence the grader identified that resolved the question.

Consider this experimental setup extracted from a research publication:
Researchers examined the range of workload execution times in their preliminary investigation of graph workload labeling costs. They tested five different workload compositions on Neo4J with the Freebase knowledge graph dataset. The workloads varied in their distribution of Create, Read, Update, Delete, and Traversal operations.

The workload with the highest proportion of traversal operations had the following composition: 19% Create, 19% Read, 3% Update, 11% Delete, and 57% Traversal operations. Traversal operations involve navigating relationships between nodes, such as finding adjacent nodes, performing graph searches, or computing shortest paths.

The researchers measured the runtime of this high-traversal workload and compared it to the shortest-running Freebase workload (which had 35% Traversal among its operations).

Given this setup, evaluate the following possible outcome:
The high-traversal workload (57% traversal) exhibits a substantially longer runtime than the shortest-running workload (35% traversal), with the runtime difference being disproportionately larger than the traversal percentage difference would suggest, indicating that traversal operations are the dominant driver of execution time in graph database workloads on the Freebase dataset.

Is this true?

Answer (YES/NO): NO